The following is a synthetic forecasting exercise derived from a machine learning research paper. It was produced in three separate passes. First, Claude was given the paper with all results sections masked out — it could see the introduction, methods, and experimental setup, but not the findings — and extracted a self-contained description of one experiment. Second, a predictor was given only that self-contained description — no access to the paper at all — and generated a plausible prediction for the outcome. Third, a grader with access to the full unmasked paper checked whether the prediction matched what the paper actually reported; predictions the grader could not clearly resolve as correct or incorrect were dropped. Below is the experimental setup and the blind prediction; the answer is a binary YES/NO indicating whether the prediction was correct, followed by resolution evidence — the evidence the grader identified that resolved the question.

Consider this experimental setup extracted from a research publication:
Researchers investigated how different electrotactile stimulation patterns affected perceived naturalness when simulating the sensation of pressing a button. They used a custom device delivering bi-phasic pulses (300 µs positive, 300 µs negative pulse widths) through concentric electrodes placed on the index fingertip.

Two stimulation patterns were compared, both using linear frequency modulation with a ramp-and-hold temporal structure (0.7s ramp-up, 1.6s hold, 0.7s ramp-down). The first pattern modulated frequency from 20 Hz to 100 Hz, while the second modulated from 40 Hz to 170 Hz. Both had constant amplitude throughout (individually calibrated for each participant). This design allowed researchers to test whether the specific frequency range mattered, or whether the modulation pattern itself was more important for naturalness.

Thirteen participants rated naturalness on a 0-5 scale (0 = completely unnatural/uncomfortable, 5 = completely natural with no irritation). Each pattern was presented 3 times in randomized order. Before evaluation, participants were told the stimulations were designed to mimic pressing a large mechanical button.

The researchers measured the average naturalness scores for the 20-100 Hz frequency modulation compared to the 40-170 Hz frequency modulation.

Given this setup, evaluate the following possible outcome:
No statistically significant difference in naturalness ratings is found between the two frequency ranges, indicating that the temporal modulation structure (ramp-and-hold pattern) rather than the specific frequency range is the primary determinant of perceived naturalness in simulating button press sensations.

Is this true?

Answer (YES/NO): NO